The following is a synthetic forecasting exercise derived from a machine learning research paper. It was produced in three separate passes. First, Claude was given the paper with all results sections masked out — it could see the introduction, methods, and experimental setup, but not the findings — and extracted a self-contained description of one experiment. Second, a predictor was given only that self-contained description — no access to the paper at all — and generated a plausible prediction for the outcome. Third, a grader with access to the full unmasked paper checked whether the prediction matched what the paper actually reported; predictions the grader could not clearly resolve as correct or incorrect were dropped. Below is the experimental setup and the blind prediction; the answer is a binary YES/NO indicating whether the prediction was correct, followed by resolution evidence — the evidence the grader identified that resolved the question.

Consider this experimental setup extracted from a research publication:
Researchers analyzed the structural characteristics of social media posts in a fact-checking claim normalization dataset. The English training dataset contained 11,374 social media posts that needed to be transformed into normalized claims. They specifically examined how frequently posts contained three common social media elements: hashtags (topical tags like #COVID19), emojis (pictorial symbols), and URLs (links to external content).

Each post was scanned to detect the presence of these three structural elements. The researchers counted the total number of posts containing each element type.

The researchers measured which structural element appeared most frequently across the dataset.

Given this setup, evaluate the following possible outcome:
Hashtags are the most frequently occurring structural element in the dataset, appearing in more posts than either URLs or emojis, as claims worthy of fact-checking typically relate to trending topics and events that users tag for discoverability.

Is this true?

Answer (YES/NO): YES